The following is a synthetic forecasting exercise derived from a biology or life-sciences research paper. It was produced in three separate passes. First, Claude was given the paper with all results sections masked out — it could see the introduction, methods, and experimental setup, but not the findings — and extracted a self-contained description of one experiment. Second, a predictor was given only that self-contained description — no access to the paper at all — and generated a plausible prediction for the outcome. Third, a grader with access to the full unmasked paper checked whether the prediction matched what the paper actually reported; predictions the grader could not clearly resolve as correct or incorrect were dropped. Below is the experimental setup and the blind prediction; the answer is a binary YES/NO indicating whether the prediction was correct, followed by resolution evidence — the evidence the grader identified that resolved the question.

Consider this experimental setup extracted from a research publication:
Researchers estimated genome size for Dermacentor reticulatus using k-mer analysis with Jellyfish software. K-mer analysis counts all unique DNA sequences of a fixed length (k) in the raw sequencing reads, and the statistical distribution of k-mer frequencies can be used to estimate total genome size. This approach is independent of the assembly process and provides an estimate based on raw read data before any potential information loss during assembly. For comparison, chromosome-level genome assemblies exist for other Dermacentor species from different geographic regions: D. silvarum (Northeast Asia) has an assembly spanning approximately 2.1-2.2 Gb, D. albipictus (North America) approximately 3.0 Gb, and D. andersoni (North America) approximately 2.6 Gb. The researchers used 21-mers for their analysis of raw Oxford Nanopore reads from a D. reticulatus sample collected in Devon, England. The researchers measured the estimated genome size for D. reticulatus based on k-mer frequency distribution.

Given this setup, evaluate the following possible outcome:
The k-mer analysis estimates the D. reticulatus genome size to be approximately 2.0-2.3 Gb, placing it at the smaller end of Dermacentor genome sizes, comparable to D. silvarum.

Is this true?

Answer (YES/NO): YES